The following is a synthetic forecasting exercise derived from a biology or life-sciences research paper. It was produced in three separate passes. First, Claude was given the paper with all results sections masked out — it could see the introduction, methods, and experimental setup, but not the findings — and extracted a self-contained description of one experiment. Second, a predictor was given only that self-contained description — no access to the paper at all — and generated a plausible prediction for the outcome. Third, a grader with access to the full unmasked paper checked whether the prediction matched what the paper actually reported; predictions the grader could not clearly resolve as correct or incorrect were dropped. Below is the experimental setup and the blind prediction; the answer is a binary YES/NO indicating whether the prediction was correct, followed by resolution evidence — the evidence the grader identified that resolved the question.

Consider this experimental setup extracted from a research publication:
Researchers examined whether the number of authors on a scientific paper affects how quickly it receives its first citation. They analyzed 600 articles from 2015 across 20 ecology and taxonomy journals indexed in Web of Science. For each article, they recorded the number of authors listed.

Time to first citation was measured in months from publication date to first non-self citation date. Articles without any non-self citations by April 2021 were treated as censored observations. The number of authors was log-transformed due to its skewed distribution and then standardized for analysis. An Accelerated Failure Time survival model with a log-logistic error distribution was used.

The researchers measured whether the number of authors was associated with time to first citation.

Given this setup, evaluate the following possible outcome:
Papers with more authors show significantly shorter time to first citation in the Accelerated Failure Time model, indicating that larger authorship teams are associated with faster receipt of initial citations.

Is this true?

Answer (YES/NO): NO